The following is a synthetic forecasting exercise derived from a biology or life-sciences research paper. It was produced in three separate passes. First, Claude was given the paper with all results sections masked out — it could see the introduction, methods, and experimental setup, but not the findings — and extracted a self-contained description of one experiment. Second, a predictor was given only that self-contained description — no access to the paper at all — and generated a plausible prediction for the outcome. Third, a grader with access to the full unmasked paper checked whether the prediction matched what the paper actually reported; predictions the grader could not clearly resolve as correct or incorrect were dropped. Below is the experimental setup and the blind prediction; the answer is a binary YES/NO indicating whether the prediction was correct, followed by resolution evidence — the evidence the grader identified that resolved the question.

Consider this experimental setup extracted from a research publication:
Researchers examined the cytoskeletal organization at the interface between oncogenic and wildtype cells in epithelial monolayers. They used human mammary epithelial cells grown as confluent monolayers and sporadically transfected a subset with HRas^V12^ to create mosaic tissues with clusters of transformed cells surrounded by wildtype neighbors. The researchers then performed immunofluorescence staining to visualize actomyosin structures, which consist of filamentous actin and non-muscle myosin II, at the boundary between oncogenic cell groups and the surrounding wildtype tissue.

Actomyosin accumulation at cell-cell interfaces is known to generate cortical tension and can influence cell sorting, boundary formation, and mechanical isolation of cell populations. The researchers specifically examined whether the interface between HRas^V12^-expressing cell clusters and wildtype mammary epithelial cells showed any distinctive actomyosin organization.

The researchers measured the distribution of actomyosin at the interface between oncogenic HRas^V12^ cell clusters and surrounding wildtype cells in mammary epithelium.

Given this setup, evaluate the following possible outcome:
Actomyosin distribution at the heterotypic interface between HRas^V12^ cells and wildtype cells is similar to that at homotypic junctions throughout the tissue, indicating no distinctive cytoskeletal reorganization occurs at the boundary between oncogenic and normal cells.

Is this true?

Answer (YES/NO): NO